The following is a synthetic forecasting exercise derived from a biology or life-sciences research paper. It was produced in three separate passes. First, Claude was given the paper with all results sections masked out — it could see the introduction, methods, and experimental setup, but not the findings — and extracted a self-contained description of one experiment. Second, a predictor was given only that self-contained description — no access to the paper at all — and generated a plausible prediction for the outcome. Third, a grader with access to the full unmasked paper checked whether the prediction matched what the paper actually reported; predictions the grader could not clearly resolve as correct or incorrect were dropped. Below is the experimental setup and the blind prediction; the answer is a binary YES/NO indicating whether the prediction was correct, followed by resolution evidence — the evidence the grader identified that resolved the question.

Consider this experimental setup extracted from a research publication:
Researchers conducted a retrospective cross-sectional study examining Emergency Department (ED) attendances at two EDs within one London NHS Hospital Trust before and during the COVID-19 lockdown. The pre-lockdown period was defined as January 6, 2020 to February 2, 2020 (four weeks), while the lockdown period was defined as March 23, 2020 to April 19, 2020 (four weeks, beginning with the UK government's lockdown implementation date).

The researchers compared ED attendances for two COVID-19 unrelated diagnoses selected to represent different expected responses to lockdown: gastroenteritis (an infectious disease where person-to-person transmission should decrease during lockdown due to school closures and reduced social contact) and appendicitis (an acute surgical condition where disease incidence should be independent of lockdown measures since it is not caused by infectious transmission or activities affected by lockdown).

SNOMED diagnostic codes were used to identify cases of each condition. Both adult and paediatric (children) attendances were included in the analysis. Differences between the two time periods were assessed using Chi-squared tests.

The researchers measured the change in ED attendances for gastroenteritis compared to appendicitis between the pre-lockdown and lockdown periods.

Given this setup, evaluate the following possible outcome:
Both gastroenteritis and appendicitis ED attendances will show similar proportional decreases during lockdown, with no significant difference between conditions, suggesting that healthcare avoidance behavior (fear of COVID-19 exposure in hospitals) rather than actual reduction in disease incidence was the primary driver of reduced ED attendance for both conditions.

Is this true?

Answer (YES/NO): NO